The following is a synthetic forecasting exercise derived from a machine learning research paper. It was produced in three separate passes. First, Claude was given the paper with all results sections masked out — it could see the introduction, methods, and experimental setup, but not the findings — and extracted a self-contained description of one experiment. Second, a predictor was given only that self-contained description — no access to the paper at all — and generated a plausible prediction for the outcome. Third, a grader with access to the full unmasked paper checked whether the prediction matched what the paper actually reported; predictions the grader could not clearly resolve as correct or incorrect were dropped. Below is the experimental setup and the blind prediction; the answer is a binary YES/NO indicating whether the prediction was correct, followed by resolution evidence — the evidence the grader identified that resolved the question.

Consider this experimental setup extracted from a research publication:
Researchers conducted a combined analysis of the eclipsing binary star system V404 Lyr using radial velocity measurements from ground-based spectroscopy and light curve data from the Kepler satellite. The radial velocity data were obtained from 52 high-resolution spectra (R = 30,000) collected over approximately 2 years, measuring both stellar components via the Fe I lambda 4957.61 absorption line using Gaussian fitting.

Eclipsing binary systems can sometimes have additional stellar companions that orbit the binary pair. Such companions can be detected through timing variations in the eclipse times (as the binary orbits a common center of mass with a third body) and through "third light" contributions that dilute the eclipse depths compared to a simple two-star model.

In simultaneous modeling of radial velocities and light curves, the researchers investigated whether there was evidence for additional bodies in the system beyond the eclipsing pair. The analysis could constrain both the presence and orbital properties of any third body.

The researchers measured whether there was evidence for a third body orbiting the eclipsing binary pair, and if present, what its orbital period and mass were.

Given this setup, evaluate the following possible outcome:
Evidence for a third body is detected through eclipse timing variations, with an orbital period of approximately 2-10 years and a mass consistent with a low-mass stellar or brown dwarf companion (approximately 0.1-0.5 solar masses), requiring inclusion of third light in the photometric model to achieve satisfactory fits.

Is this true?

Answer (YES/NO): NO